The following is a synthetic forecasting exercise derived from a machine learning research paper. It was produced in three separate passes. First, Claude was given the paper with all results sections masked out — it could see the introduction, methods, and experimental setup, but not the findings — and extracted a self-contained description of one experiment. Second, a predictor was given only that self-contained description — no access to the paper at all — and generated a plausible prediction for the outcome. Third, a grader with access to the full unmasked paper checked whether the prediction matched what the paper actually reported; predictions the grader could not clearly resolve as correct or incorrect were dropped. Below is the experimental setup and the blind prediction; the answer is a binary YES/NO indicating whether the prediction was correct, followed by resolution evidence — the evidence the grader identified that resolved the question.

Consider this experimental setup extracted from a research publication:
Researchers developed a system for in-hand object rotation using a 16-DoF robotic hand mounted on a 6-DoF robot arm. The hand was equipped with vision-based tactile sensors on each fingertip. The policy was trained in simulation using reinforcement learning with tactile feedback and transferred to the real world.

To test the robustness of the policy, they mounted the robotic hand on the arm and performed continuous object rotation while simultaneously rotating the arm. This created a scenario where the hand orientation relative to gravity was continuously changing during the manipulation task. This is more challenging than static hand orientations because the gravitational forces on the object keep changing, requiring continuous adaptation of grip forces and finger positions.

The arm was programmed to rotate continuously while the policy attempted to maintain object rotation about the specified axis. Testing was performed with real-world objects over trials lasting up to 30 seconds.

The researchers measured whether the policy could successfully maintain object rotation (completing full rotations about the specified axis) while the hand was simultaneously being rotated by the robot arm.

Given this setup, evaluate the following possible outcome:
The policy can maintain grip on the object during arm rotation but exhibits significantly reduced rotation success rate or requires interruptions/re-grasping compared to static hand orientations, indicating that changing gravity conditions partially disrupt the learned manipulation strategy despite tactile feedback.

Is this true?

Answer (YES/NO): NO